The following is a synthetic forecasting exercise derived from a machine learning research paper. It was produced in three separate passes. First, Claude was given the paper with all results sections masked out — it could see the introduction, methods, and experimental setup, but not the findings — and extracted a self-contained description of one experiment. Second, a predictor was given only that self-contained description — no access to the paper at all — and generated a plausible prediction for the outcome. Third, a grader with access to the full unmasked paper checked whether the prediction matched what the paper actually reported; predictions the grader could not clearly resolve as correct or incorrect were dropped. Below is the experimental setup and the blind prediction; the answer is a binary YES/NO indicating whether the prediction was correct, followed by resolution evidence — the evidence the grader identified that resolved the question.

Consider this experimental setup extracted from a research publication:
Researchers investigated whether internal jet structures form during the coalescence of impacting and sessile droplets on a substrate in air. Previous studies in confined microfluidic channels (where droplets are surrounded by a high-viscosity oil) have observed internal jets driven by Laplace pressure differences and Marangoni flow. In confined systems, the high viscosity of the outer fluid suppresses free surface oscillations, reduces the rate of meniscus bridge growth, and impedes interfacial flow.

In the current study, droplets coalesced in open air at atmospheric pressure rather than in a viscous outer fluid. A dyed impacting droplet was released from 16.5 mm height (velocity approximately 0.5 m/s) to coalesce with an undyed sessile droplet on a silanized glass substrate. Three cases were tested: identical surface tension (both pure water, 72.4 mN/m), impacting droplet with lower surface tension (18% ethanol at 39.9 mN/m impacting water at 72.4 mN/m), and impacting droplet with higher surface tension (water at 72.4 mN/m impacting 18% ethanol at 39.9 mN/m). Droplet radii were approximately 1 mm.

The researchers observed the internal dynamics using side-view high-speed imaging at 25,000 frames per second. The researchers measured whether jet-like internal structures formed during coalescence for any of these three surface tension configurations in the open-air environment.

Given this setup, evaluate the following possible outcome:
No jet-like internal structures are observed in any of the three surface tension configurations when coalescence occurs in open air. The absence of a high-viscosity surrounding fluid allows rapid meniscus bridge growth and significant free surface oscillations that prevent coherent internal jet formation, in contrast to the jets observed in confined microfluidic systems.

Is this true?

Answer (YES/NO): NO